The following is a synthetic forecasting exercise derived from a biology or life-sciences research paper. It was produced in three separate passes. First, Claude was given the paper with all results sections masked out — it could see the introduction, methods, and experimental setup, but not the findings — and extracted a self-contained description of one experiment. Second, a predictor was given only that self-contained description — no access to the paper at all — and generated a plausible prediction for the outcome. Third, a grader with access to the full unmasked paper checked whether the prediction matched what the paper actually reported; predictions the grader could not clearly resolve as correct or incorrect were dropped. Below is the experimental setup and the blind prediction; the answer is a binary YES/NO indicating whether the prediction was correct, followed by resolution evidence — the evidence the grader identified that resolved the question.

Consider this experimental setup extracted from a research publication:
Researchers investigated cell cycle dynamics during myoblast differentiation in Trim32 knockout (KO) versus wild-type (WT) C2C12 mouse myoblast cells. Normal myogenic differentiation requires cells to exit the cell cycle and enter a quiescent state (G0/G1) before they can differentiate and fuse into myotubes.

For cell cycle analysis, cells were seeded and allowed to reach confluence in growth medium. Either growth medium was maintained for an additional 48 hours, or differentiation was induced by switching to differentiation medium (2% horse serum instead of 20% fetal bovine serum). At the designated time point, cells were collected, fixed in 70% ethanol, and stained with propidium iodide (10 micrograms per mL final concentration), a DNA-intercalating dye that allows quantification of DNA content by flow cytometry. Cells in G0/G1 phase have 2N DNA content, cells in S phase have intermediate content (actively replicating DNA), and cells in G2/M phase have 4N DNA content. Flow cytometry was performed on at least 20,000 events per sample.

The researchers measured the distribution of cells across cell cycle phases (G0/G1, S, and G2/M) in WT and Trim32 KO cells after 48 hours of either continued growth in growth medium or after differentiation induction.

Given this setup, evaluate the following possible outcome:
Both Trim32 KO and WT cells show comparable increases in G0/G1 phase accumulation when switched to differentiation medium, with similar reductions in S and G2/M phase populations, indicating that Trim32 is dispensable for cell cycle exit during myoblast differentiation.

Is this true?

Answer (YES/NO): NO